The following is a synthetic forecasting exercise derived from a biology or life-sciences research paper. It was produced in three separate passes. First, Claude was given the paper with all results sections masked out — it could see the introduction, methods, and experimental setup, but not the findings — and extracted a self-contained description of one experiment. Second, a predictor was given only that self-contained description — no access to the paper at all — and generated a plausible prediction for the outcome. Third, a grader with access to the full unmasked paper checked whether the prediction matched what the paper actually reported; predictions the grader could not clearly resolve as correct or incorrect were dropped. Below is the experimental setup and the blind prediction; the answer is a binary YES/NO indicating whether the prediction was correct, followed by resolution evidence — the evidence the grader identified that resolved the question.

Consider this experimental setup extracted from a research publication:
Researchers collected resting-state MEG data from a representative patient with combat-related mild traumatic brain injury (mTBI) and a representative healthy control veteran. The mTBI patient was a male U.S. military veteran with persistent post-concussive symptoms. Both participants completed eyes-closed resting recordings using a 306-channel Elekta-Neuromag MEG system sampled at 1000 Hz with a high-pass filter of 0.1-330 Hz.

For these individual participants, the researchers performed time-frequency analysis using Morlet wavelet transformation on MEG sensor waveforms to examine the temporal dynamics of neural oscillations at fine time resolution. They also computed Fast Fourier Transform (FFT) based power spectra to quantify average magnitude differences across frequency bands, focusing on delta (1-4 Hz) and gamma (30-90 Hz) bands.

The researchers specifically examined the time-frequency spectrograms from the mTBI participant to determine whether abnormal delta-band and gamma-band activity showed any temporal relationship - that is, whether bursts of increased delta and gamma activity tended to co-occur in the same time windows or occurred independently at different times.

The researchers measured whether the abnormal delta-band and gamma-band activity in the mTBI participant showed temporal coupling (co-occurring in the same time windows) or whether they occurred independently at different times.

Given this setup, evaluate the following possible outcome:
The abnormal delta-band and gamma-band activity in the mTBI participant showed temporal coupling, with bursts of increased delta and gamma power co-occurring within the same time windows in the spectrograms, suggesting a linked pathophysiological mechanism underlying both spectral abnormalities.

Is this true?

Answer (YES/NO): NO